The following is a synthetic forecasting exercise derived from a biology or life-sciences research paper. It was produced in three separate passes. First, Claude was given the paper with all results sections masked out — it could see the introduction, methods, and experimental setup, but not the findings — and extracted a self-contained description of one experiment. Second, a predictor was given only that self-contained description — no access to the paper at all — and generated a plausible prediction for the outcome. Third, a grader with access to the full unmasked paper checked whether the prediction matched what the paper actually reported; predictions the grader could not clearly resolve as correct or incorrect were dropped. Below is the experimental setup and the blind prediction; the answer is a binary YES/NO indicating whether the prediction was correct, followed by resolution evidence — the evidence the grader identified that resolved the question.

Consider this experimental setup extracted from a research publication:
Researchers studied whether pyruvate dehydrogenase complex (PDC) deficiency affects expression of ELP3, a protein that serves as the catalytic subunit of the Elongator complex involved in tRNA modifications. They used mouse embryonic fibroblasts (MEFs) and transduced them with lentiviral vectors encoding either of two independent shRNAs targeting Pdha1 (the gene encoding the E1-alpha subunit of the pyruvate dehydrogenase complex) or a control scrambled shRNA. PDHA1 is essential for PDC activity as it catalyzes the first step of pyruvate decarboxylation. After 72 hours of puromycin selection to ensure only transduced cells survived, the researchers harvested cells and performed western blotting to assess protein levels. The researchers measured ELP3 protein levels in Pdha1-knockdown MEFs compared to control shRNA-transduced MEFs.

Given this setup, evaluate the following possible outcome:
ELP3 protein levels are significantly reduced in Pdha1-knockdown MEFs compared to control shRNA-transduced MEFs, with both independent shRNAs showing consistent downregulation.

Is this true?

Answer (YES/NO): YES